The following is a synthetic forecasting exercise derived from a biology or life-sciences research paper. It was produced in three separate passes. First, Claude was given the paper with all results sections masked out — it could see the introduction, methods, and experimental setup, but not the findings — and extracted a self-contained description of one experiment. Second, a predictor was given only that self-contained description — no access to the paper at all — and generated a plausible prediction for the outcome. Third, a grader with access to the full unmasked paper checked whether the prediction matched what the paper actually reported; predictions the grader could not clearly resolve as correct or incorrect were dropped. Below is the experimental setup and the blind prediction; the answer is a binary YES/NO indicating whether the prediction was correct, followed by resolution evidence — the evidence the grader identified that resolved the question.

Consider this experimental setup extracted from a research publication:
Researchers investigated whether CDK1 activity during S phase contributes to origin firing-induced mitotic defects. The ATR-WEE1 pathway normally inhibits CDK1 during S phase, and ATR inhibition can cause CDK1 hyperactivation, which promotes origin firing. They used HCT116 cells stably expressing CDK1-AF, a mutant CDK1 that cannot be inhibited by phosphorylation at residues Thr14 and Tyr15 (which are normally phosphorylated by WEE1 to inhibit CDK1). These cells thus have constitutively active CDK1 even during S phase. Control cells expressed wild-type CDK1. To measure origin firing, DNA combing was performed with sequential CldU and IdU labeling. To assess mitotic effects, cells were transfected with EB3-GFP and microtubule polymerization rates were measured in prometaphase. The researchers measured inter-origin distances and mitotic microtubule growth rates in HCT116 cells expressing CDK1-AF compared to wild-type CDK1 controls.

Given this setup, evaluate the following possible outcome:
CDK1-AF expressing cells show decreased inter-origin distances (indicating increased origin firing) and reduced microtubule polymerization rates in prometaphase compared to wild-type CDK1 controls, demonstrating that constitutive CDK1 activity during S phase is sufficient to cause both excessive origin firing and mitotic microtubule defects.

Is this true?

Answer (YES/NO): NO